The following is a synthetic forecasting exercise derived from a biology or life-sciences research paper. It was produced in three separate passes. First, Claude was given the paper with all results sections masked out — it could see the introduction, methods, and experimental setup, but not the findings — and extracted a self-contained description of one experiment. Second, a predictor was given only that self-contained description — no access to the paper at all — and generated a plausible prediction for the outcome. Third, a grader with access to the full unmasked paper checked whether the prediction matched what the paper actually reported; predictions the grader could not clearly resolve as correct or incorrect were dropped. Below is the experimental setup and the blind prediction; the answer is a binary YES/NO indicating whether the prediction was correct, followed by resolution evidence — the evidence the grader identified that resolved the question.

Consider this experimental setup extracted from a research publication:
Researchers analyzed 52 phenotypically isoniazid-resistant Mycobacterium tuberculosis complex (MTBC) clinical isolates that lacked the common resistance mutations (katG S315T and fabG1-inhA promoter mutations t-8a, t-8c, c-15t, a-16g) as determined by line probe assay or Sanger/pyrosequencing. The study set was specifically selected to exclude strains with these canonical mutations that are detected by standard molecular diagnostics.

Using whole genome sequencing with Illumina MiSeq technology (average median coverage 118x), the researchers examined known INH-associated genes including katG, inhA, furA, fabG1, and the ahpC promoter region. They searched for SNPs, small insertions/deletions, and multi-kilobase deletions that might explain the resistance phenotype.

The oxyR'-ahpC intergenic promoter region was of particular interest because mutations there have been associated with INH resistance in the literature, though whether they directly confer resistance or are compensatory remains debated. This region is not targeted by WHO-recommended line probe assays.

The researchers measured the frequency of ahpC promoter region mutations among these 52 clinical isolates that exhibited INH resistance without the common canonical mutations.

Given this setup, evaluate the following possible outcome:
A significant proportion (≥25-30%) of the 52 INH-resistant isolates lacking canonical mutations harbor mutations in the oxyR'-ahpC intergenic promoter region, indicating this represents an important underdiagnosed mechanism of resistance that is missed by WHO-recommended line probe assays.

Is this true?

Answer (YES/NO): NO